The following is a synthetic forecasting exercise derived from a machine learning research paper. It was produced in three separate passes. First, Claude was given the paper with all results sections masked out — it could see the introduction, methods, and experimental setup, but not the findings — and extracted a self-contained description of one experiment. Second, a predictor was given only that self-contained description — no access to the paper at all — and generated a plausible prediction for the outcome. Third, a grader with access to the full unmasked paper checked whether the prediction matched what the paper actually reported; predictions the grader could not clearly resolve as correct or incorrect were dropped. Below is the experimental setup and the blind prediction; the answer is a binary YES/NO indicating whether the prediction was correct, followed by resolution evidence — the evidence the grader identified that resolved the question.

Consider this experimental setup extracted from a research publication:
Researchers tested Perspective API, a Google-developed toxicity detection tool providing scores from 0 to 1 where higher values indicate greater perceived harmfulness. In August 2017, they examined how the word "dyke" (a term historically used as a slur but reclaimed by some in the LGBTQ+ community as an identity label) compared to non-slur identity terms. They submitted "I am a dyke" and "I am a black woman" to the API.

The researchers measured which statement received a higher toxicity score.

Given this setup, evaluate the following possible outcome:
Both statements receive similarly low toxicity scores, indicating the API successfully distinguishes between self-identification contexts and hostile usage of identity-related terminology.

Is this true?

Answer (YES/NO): NO